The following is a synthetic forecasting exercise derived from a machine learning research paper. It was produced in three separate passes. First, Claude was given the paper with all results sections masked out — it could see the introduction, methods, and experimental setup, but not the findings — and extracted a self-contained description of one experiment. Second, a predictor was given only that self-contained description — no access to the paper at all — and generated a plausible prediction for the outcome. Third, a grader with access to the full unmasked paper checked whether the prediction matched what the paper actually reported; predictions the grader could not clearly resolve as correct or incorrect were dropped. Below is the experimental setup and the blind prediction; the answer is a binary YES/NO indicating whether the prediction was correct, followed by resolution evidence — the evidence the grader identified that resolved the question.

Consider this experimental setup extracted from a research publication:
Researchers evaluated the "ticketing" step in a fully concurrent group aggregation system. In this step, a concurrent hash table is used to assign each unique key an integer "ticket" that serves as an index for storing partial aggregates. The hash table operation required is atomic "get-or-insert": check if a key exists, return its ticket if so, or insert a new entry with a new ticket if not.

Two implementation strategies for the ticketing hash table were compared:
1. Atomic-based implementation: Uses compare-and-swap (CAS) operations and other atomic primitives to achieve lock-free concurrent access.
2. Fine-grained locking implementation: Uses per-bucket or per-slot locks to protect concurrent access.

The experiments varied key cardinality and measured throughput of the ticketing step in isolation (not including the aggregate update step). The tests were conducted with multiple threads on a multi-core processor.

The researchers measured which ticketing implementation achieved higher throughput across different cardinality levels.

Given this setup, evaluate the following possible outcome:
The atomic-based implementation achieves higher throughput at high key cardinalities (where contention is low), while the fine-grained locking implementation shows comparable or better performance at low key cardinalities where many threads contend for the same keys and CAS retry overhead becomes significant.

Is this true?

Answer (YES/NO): NO